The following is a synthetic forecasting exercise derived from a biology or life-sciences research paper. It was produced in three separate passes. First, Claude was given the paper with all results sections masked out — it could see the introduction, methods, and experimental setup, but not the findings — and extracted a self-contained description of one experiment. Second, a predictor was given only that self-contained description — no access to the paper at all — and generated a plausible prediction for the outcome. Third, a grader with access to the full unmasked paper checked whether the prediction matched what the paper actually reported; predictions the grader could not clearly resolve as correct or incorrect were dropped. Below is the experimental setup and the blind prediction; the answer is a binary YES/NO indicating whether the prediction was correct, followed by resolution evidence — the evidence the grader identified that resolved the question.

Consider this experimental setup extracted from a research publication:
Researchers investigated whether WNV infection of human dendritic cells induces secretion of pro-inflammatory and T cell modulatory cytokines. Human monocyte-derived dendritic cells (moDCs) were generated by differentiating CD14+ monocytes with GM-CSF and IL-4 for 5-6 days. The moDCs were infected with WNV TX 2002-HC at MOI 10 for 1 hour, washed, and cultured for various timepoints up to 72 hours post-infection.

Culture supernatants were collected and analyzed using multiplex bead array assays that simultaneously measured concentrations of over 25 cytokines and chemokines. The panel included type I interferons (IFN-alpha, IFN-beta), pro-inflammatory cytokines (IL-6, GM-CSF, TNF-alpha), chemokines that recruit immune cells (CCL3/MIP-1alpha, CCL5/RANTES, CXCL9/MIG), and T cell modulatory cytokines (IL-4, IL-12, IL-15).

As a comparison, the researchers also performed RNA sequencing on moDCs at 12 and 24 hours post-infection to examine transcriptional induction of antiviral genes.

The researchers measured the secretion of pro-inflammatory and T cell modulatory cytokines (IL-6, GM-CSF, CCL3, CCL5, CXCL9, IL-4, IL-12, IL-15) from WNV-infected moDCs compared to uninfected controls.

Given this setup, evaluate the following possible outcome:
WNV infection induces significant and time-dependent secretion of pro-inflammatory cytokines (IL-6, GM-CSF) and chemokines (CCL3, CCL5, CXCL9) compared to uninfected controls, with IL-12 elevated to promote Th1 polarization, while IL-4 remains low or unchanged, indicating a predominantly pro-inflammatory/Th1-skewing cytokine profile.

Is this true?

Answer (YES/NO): NO